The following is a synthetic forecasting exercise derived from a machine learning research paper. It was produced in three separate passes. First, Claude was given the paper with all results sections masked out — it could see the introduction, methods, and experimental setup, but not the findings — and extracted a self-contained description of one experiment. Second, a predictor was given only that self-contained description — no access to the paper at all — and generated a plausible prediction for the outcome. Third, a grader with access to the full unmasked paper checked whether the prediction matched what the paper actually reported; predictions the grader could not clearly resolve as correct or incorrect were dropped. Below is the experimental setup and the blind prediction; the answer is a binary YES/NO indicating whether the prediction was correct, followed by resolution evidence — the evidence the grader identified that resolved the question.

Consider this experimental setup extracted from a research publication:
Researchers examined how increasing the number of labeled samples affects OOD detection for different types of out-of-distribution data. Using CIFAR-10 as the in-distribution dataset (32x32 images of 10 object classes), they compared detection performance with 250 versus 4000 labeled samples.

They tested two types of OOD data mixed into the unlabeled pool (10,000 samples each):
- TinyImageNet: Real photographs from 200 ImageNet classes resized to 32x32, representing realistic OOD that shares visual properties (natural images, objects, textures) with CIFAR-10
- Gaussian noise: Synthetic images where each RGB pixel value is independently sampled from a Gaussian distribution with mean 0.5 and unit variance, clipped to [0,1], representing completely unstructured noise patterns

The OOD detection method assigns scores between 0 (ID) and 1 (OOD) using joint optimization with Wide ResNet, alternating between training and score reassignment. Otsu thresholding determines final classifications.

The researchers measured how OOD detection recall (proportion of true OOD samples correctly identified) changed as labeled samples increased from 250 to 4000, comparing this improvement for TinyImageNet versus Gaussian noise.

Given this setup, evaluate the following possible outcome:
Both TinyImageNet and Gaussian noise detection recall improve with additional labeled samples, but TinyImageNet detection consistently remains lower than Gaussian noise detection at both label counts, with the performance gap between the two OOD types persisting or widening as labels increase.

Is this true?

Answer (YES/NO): NO